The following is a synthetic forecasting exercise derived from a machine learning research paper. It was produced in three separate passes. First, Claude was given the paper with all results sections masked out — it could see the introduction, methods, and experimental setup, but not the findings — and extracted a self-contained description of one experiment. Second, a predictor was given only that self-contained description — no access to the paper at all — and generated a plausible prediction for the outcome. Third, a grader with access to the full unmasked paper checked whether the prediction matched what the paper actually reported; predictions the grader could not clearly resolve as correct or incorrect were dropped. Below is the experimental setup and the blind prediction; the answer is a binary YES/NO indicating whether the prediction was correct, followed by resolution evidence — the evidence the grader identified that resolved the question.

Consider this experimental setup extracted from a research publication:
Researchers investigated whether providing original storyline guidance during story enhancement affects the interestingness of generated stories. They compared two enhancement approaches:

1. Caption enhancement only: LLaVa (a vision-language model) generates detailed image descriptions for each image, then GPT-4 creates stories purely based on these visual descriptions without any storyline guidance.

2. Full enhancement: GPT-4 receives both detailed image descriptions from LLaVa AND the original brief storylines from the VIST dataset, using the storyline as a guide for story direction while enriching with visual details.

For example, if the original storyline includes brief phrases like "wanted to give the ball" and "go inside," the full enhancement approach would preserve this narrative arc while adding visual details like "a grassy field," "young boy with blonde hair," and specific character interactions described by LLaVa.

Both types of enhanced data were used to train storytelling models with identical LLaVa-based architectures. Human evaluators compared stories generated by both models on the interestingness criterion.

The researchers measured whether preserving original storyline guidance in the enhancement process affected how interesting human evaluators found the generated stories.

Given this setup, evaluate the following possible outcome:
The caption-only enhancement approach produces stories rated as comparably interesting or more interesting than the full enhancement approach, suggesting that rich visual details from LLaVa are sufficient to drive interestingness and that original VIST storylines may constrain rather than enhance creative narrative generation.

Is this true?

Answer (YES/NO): NO